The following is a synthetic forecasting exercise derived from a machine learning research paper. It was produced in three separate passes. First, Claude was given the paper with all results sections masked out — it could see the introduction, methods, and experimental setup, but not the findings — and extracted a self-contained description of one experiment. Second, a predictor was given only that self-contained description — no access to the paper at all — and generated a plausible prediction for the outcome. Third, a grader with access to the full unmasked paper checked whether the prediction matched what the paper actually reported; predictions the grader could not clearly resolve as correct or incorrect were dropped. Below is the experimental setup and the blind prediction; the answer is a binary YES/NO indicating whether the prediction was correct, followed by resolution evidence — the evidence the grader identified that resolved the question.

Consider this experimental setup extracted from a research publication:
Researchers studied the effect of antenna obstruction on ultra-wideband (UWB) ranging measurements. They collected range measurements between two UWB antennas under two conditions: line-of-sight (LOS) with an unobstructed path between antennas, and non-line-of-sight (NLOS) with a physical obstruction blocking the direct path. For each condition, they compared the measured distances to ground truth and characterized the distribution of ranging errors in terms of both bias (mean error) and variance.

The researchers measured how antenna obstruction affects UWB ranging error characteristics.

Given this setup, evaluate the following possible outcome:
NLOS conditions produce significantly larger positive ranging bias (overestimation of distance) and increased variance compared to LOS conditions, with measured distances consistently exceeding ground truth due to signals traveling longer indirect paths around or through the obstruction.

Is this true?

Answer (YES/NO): YES